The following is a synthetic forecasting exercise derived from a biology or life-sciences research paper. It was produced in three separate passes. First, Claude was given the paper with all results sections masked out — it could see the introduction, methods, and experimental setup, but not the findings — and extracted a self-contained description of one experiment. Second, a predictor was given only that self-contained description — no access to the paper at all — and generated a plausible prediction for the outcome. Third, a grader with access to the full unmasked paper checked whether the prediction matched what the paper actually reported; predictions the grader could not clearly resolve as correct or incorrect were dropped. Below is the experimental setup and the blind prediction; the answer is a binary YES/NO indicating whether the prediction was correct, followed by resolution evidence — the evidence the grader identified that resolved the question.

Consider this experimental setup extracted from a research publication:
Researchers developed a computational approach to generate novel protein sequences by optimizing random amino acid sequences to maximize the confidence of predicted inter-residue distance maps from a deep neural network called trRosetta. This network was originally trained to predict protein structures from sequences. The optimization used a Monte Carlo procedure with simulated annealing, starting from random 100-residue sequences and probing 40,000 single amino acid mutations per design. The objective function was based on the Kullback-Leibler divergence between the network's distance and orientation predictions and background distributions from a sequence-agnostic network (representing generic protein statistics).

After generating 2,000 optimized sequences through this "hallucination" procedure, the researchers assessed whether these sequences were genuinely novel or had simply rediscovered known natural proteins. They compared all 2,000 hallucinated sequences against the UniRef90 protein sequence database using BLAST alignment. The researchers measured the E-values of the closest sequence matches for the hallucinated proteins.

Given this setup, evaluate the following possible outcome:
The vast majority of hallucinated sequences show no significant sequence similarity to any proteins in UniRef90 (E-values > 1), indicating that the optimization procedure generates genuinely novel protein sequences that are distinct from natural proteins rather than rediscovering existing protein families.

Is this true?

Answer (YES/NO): NO